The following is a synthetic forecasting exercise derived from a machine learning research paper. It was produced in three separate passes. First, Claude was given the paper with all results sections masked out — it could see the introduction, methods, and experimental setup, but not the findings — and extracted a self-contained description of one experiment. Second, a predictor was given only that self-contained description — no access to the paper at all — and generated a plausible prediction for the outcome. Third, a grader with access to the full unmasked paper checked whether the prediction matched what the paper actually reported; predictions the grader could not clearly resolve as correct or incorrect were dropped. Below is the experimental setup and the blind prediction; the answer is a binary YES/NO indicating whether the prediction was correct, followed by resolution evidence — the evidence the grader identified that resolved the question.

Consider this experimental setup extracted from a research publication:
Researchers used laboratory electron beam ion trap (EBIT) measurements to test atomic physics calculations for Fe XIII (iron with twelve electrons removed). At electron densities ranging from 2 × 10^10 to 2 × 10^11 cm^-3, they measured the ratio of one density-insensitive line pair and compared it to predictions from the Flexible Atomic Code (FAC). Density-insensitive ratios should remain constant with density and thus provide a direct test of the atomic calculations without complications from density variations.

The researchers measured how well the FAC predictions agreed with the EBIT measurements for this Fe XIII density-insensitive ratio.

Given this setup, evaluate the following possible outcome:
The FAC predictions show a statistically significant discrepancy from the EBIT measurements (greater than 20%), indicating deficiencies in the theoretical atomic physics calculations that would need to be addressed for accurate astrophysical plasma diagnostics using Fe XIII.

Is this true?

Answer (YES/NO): YES